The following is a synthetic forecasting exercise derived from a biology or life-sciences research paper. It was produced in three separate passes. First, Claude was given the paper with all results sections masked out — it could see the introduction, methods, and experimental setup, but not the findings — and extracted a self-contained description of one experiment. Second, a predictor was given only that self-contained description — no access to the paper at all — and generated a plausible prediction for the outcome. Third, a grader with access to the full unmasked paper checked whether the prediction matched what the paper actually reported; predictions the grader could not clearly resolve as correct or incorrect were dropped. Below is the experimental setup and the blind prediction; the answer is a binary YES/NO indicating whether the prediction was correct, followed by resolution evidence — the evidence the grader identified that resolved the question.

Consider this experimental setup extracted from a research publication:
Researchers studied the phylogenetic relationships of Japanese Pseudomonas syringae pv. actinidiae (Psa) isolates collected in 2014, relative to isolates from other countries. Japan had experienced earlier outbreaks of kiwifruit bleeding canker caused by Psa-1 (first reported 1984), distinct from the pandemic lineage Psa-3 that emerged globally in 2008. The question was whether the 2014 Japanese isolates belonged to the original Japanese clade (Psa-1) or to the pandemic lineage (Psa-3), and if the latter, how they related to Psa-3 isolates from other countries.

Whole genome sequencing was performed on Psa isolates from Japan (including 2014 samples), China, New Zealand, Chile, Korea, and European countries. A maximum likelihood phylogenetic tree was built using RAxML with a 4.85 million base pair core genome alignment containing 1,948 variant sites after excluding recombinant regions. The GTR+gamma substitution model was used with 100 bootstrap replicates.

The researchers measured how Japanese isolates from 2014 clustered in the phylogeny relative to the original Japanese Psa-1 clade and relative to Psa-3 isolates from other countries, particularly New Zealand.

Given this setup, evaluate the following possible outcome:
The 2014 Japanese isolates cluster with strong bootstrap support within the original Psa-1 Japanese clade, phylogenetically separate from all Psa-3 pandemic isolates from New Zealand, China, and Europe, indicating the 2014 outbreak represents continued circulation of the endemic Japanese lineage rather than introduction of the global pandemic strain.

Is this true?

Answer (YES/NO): NO